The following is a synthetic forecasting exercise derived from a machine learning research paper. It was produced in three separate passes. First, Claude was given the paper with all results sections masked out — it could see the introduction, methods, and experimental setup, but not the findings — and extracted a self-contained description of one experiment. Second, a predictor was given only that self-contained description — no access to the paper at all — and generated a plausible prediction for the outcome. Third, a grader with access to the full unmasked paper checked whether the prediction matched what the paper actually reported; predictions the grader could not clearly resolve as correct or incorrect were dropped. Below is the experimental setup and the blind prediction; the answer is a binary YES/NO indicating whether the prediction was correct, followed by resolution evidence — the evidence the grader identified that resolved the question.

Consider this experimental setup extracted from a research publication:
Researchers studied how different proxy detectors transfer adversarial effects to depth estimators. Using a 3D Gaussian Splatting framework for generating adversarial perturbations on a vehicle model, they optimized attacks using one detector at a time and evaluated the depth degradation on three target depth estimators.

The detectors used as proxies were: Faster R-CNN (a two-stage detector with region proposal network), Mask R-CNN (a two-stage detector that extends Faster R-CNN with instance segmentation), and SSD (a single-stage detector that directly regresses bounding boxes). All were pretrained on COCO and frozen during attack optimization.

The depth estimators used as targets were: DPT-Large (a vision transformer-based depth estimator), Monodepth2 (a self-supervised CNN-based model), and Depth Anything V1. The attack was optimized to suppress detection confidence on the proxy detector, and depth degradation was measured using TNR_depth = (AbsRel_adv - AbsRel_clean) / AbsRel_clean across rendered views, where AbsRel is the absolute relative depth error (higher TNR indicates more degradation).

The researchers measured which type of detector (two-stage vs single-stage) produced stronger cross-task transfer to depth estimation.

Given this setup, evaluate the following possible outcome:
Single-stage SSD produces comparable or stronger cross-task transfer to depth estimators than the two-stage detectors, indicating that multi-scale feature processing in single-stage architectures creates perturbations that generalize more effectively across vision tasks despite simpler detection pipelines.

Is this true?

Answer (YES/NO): NO